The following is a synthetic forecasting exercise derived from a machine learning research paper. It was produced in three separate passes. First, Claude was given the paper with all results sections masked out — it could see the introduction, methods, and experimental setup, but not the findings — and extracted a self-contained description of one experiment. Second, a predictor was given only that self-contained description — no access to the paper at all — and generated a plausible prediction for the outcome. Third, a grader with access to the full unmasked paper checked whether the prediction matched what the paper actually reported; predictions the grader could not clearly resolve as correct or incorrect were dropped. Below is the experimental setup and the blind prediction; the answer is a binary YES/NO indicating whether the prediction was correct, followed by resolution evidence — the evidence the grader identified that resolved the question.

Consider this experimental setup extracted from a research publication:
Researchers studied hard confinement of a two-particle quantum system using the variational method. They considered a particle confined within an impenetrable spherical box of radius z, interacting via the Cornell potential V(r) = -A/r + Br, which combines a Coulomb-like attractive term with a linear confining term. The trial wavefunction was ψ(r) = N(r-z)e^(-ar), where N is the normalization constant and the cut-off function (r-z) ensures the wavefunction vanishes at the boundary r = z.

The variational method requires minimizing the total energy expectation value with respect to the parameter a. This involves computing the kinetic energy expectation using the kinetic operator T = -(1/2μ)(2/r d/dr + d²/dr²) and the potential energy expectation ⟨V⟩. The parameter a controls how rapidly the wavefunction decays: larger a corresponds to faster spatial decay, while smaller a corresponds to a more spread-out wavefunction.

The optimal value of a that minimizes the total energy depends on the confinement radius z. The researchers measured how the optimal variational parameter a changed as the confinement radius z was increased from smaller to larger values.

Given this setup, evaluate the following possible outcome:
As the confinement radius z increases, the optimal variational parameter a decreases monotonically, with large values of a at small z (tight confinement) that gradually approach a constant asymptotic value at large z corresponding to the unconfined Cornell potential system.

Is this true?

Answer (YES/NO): NO